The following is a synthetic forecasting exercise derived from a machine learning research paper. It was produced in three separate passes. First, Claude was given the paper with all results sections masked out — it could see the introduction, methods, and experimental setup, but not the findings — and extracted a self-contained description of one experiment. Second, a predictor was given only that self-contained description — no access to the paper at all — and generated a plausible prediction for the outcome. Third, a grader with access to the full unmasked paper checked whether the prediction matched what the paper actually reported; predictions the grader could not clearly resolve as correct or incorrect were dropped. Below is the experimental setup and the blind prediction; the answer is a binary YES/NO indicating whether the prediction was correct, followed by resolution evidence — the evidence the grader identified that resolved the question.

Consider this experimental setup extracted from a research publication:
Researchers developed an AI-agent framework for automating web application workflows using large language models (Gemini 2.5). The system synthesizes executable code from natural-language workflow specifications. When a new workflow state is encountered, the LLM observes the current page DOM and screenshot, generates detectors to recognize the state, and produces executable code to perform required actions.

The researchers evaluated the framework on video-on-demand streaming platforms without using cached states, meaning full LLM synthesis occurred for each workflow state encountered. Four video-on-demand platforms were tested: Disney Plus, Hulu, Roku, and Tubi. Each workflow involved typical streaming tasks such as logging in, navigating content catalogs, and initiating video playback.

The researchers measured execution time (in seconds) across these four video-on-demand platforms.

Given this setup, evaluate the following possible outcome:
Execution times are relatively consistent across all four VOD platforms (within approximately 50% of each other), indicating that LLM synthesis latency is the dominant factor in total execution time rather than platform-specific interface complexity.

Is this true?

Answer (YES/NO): NO